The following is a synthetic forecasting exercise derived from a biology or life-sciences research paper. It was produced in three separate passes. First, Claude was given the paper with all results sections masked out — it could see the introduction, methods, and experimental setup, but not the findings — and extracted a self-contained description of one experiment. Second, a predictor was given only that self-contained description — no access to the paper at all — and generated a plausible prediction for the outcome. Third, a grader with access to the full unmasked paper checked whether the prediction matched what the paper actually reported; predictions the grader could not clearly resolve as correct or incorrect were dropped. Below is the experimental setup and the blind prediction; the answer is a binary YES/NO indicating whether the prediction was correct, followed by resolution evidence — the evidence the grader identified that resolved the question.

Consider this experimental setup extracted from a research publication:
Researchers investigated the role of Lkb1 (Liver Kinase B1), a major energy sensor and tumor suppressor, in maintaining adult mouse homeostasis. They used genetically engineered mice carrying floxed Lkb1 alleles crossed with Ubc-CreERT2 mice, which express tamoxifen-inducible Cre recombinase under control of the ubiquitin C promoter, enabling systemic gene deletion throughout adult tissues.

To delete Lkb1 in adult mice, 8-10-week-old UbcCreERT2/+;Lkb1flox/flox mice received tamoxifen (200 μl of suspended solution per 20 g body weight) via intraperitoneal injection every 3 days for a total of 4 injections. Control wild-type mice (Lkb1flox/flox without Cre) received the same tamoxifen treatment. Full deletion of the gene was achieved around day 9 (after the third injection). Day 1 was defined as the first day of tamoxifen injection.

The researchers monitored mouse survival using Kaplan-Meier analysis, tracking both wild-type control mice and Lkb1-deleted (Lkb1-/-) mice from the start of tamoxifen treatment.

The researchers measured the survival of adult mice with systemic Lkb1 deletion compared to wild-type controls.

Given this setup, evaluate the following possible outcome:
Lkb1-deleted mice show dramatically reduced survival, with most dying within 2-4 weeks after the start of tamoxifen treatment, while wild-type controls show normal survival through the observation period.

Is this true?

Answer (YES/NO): YES